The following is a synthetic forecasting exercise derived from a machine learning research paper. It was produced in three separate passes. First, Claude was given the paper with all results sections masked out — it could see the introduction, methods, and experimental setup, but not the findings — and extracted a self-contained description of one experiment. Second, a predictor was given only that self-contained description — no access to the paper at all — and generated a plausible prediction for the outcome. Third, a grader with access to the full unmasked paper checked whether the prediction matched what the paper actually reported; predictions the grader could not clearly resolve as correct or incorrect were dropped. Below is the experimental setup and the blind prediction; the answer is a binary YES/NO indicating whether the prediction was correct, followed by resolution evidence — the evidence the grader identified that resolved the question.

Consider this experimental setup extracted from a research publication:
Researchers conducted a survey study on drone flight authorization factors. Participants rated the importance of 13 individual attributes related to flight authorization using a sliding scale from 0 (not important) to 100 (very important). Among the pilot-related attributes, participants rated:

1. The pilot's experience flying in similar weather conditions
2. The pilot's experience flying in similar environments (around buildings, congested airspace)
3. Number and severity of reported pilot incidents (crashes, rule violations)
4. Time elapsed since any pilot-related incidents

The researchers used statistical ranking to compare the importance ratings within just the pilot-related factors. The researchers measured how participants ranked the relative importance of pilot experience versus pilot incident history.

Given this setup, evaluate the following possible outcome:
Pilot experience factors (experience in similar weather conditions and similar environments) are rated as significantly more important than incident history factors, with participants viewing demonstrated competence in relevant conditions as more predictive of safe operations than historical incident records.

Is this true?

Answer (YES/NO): YES